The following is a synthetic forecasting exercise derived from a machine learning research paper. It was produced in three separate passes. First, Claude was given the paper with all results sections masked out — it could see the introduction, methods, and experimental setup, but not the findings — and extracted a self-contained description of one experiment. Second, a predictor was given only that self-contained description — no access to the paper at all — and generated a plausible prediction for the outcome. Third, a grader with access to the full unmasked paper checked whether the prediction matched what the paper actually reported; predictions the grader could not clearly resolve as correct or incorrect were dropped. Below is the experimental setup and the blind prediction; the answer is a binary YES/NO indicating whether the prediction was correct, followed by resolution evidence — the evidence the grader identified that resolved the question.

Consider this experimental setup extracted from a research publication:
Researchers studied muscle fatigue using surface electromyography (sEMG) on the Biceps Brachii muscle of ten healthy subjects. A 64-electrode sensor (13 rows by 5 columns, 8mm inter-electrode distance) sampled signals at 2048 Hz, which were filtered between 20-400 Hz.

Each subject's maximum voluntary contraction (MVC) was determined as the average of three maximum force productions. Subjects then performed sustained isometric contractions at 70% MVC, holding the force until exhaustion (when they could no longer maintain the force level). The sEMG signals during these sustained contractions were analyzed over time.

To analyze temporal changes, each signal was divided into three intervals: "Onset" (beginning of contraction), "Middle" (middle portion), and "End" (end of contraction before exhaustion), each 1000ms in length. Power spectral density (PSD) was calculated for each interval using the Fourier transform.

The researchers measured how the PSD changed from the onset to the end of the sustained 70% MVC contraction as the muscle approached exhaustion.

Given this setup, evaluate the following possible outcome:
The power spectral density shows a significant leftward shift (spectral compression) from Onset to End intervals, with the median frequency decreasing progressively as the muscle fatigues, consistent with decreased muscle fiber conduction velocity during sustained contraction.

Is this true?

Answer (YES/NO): YES